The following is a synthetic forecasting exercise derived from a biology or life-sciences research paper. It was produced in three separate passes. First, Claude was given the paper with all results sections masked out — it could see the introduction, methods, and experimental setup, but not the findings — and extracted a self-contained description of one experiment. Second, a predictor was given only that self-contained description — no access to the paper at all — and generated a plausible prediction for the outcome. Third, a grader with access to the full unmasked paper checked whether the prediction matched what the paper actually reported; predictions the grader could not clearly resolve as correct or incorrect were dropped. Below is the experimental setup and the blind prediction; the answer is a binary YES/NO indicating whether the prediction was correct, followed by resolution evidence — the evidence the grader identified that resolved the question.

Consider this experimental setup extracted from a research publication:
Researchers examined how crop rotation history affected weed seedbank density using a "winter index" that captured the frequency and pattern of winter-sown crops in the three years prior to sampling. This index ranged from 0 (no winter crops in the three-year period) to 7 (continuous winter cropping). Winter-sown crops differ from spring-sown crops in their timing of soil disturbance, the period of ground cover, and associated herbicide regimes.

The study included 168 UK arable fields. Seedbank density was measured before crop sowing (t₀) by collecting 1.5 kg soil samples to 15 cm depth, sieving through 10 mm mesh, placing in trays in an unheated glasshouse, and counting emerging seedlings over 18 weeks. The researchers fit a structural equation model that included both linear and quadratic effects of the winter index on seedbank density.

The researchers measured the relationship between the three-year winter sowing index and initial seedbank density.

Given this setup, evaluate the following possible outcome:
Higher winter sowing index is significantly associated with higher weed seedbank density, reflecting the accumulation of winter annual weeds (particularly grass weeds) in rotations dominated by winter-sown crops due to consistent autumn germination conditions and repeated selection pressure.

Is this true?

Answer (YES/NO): NO